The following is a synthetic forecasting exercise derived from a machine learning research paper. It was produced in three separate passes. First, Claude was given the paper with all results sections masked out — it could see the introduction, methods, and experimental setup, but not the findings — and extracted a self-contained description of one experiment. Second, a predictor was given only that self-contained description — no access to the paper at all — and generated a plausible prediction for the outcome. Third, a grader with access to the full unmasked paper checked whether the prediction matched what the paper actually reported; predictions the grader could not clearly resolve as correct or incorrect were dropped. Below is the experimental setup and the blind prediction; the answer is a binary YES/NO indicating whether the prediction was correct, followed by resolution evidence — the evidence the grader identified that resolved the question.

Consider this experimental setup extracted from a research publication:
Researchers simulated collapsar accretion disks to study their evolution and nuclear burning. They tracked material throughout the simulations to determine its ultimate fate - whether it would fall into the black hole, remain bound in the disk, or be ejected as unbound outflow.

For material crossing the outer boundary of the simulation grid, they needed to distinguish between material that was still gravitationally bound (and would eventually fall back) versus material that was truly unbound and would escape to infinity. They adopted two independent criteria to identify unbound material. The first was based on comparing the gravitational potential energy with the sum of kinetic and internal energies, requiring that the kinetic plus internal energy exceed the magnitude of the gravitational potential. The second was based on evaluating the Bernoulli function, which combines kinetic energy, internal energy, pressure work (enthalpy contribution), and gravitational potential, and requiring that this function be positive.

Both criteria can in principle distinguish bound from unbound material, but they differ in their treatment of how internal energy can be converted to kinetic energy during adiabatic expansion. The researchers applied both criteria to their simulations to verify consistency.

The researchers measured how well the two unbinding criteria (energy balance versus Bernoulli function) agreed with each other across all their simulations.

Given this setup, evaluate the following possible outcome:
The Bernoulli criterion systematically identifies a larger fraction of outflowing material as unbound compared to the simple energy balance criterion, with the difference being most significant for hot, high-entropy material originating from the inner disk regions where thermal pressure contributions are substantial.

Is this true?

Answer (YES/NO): NO